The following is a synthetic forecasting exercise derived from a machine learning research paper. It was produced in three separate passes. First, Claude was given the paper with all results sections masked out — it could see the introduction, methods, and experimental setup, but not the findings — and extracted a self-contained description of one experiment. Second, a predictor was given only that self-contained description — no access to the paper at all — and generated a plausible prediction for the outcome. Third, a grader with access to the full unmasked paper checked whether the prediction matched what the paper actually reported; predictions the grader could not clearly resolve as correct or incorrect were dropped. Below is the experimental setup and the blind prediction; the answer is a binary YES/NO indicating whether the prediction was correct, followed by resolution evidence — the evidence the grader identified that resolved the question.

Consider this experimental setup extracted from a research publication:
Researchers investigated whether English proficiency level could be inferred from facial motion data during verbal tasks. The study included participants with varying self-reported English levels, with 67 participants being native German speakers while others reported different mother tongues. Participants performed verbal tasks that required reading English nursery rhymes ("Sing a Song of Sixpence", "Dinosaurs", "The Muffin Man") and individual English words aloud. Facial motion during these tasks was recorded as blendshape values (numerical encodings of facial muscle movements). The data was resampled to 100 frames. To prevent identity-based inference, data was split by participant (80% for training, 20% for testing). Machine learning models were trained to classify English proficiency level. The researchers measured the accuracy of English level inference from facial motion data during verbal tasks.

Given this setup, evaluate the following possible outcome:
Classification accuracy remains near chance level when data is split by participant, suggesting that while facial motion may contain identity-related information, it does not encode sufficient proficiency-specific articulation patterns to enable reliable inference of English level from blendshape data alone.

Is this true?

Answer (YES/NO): YES